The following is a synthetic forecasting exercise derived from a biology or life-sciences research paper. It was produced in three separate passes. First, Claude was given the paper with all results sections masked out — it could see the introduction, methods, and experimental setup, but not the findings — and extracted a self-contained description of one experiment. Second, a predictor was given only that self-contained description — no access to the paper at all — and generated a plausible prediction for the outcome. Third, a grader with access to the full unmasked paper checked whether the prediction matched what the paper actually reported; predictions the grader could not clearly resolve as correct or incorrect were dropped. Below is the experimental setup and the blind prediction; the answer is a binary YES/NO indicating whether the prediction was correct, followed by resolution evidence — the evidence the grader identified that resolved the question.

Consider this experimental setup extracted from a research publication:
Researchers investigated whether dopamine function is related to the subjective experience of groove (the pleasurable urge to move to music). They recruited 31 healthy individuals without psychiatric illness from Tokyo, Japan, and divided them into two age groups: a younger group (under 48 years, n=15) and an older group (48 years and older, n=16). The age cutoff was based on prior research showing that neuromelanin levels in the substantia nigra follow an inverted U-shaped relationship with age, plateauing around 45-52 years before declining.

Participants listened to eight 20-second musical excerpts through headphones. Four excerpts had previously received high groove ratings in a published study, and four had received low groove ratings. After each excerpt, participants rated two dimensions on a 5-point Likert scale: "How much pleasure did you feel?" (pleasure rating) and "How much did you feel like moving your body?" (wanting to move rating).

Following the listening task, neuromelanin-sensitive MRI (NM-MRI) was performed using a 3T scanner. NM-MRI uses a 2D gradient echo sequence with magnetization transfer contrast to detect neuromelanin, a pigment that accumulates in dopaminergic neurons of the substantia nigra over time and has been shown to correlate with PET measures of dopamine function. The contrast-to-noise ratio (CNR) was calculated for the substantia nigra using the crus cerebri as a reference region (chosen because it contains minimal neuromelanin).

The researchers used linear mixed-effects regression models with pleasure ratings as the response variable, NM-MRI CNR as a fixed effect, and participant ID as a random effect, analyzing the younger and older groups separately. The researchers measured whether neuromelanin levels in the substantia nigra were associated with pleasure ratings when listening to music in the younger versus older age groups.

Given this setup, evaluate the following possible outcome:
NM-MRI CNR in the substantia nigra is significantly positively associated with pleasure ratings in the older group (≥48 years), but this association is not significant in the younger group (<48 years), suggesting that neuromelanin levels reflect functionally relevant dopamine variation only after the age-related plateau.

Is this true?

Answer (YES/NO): NO